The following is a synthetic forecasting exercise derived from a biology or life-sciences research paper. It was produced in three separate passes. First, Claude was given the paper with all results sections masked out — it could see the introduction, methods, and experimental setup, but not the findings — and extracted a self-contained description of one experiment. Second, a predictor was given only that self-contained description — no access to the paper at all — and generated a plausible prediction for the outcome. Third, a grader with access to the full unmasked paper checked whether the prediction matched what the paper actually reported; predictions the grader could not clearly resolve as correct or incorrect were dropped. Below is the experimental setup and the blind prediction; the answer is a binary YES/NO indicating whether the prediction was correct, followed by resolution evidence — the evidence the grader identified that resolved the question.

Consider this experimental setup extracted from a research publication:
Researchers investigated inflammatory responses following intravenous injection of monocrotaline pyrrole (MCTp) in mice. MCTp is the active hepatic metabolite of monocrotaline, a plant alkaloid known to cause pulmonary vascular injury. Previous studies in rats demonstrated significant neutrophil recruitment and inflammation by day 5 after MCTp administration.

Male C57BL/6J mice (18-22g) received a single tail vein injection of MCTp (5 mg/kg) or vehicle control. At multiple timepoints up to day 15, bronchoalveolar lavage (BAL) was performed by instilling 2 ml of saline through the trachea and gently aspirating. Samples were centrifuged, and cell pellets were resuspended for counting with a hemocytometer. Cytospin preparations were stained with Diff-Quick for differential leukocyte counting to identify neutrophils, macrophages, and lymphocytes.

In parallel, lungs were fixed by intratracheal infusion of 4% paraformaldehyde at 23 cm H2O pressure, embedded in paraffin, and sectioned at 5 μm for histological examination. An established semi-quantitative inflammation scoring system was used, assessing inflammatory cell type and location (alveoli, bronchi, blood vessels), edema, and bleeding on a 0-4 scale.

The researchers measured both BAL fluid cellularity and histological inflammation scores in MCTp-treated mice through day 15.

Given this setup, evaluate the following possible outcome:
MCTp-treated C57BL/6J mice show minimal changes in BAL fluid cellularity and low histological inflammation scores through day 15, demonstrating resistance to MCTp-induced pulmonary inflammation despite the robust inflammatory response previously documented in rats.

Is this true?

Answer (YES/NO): NO